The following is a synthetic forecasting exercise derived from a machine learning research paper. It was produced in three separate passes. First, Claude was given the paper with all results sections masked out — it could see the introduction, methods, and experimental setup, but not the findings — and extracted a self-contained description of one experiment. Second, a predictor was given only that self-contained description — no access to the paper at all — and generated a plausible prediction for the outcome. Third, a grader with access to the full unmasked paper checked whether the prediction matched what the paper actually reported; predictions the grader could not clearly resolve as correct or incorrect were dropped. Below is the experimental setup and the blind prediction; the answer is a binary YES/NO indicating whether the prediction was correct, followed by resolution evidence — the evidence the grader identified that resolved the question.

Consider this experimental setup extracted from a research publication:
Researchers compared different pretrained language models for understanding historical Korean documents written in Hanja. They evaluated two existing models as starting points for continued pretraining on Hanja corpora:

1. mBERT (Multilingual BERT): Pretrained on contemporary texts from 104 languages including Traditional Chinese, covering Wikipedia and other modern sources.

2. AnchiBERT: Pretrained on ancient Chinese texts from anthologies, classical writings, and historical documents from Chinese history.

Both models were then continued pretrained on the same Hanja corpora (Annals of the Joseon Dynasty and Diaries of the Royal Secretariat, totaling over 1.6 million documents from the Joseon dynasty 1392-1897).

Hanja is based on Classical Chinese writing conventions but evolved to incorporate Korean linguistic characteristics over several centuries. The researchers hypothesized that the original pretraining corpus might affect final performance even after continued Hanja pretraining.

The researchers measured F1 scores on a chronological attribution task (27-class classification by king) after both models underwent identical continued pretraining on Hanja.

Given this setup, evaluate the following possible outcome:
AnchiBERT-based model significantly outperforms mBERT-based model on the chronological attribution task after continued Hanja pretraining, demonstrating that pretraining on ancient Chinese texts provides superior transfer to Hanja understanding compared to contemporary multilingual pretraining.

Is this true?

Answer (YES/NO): NO